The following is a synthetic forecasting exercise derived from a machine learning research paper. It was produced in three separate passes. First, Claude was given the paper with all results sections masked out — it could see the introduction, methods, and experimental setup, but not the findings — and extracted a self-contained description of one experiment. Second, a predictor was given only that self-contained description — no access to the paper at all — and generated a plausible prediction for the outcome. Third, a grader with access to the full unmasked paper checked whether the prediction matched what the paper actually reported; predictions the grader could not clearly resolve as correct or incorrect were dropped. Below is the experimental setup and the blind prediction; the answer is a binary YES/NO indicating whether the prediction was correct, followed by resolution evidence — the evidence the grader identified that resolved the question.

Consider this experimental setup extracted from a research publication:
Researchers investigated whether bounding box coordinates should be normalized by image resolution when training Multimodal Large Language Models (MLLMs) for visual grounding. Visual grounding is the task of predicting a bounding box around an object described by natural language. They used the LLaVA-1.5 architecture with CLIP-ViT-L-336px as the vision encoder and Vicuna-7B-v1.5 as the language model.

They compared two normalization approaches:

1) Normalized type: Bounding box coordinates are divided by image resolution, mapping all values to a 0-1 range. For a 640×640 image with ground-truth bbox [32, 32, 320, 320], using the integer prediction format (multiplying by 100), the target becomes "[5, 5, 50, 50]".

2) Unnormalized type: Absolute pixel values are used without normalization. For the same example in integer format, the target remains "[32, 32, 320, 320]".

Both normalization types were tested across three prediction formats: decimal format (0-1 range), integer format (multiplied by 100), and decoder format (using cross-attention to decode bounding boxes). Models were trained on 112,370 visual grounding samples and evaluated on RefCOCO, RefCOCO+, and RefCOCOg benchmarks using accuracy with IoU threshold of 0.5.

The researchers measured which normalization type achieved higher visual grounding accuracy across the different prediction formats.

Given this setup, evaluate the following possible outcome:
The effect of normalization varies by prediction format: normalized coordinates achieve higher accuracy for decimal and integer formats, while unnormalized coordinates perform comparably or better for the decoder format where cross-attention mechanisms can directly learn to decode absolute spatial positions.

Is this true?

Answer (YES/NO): NO